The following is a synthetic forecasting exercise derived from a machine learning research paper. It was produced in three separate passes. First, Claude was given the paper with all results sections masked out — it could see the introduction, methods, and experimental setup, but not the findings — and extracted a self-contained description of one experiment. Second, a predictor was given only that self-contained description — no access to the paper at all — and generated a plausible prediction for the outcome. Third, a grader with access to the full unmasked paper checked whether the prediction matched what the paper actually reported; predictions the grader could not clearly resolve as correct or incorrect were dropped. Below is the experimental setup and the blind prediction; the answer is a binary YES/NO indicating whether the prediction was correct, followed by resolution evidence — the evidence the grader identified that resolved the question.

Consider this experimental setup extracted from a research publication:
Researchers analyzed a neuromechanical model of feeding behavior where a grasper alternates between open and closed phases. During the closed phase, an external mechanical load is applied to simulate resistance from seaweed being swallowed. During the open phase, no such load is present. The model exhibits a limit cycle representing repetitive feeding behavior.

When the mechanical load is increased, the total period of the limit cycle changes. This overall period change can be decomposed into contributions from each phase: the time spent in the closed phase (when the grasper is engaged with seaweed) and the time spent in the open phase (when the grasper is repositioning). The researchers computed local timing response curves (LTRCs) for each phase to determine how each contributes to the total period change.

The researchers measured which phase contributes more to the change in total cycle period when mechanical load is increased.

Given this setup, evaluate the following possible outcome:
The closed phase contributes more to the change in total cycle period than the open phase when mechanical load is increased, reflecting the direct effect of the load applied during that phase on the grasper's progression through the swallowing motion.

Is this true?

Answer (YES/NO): YES